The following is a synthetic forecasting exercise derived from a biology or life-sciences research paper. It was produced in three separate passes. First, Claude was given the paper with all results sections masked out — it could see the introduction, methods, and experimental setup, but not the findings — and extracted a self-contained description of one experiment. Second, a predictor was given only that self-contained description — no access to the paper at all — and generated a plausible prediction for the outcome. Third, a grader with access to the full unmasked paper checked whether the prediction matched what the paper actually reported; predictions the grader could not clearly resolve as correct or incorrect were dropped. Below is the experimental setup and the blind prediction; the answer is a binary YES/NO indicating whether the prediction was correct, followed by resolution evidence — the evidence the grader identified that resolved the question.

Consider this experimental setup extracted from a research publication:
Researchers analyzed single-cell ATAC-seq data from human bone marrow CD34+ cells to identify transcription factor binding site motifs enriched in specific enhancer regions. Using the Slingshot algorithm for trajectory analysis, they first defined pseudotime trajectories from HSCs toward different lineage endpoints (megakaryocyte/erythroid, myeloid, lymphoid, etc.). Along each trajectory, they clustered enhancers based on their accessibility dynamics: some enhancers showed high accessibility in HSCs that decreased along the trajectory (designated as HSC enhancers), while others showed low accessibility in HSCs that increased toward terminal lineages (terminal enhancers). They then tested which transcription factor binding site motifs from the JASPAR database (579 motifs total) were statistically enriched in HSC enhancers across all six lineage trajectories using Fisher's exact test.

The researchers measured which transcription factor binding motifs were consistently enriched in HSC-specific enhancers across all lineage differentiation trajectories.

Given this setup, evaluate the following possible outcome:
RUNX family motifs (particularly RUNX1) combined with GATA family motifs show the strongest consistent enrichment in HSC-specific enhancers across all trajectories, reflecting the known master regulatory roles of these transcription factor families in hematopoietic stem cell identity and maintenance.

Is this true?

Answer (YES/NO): NO